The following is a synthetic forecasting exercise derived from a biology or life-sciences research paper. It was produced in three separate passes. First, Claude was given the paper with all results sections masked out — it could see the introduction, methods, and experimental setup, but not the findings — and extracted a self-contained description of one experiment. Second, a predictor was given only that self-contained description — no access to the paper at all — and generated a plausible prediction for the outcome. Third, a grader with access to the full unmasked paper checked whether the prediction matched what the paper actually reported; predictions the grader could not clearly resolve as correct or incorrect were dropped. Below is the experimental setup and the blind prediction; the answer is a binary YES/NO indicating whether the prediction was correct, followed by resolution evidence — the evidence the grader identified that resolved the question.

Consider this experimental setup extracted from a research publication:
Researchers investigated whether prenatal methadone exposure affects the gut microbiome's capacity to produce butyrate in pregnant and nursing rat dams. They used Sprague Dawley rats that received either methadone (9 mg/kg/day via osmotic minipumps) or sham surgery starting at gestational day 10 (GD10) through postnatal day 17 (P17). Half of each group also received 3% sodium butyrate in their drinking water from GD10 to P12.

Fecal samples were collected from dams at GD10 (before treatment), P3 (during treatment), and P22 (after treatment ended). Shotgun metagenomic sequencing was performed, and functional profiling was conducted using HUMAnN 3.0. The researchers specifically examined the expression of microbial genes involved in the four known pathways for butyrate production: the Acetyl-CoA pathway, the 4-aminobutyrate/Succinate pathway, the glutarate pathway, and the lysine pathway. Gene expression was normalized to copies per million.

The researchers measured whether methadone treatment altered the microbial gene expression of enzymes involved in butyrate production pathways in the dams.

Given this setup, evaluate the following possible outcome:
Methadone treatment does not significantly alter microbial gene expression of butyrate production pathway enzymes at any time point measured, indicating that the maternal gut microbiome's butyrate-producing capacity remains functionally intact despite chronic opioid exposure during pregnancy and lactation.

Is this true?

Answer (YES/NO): NO